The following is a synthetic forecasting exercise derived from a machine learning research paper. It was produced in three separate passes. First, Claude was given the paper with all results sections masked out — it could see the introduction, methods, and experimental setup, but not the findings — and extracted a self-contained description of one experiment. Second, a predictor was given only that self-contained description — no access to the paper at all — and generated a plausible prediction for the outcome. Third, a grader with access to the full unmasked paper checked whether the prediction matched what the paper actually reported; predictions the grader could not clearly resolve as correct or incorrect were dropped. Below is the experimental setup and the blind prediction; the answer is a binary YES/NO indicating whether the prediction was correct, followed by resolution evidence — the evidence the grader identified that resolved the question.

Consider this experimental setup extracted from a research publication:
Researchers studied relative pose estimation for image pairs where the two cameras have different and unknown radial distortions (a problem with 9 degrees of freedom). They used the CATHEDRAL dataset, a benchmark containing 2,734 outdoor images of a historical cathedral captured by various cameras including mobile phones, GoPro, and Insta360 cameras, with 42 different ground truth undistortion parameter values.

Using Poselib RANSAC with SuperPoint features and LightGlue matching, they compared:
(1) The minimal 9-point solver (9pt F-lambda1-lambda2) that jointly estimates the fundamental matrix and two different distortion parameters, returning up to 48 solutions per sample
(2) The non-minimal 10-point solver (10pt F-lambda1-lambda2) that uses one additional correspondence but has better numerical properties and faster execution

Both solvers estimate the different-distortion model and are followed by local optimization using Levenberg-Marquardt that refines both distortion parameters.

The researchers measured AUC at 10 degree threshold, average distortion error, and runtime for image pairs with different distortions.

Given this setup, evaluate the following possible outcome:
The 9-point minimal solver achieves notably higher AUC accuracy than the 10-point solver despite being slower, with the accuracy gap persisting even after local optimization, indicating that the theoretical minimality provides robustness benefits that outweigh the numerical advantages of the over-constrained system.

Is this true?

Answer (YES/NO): NO